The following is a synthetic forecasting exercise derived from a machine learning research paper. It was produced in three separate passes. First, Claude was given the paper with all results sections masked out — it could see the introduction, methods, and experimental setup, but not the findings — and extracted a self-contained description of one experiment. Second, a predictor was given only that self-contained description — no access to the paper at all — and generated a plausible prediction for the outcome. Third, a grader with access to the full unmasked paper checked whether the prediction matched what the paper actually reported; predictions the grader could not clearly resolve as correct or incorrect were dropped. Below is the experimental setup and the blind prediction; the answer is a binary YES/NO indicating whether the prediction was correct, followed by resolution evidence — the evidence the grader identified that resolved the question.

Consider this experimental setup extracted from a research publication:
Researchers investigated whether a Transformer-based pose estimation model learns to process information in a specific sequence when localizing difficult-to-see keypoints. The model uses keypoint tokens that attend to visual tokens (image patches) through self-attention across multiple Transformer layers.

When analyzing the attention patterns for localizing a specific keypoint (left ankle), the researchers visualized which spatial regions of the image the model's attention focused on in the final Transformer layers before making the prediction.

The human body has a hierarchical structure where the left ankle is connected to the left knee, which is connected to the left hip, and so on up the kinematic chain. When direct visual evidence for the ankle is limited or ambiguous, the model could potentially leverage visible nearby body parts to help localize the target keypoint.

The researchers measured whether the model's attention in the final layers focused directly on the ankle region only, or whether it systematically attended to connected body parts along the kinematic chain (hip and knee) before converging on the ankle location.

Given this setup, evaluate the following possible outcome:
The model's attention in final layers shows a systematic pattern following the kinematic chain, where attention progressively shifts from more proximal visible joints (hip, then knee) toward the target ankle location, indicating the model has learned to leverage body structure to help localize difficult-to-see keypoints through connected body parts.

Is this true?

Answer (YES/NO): YES